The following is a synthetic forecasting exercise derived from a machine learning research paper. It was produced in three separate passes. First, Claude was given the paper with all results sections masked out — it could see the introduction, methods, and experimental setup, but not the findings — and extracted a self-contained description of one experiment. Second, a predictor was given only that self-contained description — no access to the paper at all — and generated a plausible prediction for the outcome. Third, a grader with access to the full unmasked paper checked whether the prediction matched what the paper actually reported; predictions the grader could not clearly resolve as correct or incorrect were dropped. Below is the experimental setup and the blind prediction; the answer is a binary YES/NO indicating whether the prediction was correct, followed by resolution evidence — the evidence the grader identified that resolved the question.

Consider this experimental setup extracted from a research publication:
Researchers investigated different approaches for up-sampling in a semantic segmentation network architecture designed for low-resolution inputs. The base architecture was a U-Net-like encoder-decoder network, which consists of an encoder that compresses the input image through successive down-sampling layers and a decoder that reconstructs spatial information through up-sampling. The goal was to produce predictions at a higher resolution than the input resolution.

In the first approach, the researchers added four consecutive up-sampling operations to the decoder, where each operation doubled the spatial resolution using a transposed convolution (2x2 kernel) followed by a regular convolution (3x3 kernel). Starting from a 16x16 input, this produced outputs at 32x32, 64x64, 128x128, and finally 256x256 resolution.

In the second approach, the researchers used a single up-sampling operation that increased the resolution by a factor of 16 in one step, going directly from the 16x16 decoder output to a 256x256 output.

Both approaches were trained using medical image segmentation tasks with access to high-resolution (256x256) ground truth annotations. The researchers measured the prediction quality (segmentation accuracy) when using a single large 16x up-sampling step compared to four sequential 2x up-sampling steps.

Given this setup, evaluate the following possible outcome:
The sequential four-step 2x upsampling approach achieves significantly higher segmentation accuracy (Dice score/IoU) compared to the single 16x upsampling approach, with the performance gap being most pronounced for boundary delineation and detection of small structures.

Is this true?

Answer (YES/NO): NO